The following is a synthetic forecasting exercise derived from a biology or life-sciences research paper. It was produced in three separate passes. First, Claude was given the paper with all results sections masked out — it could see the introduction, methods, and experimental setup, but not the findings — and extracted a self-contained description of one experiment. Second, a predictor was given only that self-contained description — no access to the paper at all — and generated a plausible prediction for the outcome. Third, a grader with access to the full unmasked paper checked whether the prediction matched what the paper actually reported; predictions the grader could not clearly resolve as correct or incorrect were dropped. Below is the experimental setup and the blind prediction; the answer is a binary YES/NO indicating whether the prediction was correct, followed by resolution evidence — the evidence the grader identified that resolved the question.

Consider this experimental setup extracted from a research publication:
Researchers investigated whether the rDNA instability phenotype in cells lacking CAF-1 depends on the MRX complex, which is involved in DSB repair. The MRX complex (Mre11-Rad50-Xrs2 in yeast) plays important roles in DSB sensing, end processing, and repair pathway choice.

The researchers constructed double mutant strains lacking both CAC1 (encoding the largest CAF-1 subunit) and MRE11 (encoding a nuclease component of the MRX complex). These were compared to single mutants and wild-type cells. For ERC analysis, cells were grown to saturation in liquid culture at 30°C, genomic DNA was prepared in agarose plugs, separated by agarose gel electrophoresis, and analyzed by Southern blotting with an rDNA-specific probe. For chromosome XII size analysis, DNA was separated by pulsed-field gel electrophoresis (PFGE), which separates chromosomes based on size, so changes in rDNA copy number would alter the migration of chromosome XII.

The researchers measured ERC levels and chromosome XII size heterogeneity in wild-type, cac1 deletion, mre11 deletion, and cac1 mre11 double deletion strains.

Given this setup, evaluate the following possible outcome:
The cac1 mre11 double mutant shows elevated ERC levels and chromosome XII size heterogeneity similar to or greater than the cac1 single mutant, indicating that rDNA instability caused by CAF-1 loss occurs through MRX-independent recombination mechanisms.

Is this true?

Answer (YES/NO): NO